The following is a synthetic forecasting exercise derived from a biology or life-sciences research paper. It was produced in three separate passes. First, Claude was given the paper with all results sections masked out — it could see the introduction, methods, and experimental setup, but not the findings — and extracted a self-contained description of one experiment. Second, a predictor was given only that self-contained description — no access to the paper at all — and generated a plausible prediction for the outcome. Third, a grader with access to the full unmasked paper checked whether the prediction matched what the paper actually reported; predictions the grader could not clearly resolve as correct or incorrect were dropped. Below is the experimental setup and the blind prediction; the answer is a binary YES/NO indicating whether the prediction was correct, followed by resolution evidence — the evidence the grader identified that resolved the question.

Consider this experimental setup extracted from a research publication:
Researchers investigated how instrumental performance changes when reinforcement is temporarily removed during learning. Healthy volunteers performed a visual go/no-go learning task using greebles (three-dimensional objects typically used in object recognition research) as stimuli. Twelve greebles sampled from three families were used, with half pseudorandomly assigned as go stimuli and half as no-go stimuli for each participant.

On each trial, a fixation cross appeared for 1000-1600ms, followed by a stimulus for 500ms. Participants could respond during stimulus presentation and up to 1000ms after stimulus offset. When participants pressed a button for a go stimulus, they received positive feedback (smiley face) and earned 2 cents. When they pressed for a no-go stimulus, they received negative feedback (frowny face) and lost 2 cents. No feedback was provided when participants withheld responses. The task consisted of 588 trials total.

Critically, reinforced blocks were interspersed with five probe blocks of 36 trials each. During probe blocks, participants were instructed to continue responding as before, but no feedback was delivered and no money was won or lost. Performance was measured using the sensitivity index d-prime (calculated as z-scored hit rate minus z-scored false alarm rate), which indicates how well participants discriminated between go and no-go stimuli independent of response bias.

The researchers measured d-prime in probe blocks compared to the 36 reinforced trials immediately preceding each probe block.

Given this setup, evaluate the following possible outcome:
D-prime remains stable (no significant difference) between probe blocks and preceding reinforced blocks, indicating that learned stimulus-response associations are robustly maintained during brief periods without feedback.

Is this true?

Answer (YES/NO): NO